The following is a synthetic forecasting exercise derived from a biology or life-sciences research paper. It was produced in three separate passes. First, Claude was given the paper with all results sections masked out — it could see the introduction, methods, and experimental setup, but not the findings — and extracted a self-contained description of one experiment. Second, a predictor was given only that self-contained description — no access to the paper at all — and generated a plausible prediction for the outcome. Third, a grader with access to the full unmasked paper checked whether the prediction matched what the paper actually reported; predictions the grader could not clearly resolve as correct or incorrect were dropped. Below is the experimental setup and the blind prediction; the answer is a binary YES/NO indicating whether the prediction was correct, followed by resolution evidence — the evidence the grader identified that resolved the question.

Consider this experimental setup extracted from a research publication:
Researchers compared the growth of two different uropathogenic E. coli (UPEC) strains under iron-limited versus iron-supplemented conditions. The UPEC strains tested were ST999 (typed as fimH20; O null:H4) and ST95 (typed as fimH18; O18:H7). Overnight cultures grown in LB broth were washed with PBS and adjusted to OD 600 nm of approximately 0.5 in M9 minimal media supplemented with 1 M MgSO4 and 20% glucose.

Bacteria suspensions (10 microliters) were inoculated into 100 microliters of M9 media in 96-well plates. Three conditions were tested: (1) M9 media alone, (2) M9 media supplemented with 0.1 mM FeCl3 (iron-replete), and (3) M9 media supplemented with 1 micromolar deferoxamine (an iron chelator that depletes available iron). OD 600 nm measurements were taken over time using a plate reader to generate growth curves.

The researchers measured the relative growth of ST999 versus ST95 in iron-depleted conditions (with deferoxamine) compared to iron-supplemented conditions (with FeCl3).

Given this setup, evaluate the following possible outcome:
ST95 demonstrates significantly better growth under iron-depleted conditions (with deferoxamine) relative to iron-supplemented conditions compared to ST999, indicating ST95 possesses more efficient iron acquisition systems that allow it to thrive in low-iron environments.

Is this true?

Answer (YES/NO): YES